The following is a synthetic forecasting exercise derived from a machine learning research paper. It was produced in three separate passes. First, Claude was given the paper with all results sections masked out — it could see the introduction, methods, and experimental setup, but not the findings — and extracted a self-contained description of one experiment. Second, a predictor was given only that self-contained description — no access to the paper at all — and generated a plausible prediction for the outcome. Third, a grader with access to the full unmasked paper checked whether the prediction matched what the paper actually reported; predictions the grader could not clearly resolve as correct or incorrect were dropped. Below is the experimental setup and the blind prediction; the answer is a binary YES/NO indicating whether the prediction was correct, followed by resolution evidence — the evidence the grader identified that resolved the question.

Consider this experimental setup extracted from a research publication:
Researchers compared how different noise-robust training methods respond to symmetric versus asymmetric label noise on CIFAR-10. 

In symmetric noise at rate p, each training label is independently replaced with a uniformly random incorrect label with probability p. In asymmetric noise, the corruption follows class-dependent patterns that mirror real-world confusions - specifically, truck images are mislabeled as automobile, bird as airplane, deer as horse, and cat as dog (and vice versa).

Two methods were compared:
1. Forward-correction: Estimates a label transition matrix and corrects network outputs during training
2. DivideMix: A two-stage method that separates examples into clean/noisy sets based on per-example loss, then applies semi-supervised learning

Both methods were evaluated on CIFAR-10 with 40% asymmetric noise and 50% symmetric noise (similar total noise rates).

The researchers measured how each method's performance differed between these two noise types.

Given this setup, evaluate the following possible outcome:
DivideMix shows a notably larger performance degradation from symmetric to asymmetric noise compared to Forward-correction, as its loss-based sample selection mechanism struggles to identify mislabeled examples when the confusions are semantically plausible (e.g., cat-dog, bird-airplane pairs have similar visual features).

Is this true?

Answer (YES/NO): NO